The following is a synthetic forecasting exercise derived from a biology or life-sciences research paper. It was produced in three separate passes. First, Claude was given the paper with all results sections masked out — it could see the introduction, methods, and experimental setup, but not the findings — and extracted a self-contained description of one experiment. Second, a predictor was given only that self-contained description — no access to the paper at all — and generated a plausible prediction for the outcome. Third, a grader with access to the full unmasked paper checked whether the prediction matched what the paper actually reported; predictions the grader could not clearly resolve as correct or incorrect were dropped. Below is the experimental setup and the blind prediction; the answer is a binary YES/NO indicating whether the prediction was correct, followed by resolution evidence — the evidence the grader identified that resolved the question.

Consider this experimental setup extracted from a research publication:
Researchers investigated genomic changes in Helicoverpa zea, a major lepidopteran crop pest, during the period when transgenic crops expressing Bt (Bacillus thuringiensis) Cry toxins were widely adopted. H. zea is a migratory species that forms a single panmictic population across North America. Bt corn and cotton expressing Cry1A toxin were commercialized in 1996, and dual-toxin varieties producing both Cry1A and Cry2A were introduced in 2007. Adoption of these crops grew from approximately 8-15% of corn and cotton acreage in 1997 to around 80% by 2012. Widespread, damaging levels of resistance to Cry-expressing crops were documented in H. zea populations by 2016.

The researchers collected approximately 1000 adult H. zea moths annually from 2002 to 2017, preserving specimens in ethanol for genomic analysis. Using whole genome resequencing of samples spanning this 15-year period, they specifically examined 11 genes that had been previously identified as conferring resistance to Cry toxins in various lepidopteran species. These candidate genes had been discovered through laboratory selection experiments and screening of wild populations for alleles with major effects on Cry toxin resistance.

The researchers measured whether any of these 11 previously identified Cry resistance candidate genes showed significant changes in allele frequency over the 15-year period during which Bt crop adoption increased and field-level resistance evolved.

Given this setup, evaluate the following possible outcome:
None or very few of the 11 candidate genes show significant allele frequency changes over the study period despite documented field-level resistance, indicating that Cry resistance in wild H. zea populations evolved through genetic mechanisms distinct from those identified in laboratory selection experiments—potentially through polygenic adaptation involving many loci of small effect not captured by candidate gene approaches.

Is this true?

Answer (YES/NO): YES